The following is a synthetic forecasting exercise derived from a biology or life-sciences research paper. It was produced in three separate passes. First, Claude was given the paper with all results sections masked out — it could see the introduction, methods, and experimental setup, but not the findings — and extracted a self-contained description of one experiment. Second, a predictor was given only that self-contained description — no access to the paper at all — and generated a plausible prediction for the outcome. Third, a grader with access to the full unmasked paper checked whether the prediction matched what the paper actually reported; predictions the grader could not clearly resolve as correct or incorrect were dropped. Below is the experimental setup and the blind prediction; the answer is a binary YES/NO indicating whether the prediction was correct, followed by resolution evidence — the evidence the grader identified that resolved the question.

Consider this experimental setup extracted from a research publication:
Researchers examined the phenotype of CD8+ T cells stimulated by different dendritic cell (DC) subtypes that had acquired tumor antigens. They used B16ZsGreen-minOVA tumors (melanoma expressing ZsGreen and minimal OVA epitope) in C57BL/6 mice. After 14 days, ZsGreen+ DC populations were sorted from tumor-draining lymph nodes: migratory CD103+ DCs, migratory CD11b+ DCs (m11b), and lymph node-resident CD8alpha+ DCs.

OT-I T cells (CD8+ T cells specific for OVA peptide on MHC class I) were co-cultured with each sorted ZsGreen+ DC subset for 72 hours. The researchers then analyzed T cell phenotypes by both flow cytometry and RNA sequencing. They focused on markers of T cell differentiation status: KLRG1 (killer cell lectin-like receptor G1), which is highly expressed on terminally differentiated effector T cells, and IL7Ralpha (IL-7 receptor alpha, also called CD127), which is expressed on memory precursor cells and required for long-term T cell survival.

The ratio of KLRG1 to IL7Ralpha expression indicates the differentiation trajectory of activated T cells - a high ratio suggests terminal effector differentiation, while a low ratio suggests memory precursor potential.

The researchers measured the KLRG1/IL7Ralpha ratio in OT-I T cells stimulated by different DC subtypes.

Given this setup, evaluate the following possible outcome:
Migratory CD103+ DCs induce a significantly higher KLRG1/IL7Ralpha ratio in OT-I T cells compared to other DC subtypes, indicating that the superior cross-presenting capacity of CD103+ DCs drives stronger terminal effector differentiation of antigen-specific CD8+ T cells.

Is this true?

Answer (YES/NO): NO